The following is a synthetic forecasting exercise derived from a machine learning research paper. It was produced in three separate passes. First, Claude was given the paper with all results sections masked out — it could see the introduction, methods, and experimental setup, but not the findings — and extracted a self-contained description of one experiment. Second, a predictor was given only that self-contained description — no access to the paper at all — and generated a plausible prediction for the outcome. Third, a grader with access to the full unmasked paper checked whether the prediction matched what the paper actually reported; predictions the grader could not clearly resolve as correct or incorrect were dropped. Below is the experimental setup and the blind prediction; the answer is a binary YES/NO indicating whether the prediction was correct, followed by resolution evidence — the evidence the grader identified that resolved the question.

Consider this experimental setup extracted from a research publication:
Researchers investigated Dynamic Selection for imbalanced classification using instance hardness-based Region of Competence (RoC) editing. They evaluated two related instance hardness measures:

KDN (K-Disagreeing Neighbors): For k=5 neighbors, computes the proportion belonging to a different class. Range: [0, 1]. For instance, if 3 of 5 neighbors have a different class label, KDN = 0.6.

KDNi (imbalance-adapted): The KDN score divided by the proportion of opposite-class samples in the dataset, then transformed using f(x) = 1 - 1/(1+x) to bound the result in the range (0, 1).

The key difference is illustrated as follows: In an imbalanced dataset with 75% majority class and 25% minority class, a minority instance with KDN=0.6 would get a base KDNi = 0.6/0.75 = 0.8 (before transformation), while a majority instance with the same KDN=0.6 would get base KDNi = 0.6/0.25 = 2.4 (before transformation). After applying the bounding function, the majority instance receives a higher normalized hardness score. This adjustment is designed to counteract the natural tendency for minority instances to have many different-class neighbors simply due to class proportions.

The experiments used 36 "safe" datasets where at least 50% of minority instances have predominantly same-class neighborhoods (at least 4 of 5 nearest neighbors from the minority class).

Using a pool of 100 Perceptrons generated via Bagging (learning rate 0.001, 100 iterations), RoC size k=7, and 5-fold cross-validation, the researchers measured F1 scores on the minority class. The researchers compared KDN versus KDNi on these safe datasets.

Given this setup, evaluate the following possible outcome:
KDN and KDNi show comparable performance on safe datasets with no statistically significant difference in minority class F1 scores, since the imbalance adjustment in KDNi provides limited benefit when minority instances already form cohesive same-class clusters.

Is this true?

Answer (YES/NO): NO